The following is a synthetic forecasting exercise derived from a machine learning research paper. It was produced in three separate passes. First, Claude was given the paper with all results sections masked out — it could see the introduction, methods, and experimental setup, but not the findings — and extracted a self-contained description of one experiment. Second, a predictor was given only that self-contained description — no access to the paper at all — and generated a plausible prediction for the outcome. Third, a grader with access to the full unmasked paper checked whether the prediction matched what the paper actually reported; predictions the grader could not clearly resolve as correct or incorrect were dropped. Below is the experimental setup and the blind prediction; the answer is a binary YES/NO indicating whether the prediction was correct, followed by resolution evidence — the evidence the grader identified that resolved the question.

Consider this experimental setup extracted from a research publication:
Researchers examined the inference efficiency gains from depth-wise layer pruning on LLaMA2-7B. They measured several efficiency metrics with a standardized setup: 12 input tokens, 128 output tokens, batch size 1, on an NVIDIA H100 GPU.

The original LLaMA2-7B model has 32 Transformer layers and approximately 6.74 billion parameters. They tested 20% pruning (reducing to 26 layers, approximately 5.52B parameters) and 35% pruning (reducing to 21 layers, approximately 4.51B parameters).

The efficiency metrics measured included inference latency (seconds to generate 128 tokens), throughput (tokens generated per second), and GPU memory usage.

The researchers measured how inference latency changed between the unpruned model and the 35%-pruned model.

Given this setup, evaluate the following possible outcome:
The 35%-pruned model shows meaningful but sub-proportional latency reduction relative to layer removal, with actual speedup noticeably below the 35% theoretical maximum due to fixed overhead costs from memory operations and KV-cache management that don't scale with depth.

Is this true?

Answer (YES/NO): YES